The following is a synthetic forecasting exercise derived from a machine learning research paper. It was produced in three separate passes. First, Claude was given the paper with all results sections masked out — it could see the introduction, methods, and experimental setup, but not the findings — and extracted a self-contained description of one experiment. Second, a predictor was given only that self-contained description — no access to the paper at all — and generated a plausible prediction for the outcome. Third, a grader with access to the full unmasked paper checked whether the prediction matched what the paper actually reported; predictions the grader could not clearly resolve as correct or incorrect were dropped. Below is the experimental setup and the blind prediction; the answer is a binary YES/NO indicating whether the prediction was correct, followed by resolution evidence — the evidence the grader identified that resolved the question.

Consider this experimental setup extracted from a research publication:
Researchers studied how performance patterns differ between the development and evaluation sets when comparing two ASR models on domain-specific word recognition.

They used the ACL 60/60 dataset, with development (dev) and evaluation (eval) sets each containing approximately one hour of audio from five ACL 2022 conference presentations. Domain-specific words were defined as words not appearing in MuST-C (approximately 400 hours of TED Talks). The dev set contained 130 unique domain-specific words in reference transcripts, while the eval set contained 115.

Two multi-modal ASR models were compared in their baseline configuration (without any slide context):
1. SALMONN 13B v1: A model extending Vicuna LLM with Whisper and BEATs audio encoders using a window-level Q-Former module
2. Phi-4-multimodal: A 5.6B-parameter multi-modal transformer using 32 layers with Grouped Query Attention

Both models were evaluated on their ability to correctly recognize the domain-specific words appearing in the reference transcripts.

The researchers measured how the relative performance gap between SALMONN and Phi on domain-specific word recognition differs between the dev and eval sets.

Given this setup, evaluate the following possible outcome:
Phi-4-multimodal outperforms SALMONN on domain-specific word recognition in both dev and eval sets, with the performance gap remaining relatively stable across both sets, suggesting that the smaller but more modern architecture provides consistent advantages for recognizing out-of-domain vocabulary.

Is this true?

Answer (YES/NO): YES